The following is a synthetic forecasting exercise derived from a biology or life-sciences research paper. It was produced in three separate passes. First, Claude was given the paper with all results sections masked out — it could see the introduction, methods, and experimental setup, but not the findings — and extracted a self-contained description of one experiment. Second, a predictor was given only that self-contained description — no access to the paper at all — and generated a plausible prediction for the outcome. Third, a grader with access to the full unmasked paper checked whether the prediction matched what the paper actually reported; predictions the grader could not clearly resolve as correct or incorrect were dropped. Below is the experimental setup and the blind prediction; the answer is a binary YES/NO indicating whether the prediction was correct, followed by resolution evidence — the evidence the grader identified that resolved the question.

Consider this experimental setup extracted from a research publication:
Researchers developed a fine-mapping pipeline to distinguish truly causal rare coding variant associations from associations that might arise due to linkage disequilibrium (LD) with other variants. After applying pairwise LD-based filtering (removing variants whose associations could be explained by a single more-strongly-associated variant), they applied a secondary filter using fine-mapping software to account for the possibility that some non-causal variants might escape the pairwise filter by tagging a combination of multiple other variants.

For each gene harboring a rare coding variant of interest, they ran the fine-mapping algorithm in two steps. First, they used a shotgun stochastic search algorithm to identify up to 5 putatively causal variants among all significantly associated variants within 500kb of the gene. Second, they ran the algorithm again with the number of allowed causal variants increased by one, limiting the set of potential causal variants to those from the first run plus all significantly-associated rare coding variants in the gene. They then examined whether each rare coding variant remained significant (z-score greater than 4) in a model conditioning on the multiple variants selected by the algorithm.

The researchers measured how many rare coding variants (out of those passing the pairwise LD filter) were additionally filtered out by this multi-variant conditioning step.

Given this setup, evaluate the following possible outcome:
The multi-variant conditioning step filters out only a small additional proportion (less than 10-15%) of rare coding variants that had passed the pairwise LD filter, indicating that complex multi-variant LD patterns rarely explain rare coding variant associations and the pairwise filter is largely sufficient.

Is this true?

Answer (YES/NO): YES